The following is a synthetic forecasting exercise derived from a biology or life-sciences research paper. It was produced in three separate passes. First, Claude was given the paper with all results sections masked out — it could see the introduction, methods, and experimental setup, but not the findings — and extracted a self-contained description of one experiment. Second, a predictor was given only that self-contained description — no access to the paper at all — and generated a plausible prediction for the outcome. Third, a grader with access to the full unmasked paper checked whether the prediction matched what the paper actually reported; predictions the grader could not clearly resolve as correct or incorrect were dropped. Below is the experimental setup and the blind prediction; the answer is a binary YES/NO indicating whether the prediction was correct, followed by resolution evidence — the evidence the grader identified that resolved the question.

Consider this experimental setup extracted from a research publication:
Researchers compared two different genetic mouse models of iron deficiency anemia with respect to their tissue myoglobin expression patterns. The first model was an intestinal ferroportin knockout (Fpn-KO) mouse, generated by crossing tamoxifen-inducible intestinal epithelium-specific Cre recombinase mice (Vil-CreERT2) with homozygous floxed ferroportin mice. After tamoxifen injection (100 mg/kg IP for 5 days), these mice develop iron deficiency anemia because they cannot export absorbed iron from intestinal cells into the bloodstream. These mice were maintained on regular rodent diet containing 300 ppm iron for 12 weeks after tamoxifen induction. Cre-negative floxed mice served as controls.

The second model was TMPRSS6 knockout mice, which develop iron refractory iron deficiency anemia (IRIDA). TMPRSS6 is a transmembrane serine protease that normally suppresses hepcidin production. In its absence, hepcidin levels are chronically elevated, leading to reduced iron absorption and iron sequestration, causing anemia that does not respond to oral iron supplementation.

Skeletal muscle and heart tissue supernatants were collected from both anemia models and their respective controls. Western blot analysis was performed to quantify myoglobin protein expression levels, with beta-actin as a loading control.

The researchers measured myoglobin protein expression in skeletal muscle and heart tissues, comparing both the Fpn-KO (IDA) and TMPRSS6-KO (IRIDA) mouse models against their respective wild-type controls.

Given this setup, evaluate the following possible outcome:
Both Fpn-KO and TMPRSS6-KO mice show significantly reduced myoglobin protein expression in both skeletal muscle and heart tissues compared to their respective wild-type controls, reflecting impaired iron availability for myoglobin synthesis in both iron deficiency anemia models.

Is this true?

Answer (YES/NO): NO